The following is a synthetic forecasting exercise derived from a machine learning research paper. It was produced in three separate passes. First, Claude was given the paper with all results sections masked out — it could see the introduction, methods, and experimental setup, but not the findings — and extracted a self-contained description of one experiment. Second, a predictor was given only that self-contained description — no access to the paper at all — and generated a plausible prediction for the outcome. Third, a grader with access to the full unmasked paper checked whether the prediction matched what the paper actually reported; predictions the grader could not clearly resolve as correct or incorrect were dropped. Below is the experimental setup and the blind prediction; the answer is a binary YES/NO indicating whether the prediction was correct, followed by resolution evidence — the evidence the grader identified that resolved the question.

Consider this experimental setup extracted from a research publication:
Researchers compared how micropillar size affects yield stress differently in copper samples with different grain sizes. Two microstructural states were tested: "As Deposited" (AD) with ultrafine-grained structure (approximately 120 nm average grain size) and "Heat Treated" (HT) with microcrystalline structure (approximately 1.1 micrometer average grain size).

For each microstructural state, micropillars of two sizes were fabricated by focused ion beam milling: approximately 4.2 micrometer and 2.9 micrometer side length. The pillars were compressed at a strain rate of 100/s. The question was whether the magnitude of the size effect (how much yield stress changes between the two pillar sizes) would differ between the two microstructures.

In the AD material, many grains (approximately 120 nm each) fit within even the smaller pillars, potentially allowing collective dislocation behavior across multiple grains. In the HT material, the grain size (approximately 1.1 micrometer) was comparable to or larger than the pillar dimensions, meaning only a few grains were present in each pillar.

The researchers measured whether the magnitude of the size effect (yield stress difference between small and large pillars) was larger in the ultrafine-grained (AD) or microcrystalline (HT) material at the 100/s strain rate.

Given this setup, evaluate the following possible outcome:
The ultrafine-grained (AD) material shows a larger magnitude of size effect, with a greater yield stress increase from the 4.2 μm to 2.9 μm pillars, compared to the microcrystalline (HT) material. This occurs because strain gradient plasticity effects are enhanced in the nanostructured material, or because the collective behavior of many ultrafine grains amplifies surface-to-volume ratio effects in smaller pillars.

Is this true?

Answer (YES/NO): NO